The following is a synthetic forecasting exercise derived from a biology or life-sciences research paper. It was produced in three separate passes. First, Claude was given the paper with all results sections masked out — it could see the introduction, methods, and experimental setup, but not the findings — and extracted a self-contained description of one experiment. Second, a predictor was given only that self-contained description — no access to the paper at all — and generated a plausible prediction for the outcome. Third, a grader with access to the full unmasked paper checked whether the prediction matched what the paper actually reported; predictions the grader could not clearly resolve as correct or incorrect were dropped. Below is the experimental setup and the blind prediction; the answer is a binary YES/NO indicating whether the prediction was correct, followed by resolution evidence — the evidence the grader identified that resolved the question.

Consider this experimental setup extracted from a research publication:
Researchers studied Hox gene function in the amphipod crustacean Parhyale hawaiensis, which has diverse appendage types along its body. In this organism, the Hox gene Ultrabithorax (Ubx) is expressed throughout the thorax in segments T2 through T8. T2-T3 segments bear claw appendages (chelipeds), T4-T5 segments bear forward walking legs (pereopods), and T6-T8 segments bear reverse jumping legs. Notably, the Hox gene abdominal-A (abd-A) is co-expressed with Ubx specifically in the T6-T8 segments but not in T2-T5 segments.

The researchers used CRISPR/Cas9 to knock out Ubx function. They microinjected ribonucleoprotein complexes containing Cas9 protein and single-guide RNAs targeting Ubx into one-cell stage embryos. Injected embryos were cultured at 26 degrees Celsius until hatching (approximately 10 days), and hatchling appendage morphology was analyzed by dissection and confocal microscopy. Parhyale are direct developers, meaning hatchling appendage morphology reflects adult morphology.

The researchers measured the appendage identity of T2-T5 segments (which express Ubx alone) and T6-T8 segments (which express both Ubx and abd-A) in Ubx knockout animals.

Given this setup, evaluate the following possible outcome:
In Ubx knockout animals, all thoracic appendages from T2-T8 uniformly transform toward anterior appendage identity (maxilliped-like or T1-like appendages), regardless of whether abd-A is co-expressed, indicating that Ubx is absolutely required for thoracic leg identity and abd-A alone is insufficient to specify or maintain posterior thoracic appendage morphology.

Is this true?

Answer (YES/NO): NO